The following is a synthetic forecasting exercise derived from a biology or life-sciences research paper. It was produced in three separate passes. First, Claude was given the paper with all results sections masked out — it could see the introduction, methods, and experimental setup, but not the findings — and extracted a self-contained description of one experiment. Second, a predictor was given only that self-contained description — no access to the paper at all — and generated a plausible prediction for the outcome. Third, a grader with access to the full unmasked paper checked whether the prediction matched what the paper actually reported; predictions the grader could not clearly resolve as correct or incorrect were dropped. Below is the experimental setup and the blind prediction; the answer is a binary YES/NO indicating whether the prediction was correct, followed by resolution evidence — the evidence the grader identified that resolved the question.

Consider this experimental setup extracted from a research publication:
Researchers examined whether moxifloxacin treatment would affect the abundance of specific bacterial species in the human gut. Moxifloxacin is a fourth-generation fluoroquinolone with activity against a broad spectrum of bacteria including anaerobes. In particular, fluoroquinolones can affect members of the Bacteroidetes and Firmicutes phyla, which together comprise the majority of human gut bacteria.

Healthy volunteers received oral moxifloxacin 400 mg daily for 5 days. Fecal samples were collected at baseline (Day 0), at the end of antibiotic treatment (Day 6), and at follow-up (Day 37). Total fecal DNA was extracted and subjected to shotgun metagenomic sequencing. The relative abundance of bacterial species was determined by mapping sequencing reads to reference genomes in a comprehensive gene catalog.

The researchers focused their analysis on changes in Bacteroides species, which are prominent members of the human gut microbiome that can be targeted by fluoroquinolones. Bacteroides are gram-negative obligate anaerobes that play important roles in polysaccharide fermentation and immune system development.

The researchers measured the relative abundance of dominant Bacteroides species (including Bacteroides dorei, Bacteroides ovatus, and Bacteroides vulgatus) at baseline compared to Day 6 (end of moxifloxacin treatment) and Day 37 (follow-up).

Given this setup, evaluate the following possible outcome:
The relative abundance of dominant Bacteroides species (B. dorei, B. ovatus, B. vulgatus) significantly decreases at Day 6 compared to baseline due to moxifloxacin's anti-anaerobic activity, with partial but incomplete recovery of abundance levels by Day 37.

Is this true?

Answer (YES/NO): NO